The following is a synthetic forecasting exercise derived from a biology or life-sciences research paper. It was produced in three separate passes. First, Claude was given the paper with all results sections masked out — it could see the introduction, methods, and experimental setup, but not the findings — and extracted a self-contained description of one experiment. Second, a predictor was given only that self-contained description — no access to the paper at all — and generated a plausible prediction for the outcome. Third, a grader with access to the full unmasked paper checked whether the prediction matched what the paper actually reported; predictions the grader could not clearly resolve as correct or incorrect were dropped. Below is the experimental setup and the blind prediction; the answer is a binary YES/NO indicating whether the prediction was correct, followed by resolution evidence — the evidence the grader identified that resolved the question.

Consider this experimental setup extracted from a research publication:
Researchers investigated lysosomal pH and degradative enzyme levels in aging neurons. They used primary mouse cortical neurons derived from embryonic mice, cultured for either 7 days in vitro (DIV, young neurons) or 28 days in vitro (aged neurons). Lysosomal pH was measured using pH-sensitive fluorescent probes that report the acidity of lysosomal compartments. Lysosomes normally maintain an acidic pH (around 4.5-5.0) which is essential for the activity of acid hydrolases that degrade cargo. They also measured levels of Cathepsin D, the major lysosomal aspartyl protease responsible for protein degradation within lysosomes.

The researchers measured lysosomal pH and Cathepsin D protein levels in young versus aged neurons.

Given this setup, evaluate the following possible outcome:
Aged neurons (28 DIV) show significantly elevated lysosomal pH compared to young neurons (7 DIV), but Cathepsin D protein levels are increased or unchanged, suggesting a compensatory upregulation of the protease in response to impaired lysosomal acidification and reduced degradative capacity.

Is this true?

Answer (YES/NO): YES